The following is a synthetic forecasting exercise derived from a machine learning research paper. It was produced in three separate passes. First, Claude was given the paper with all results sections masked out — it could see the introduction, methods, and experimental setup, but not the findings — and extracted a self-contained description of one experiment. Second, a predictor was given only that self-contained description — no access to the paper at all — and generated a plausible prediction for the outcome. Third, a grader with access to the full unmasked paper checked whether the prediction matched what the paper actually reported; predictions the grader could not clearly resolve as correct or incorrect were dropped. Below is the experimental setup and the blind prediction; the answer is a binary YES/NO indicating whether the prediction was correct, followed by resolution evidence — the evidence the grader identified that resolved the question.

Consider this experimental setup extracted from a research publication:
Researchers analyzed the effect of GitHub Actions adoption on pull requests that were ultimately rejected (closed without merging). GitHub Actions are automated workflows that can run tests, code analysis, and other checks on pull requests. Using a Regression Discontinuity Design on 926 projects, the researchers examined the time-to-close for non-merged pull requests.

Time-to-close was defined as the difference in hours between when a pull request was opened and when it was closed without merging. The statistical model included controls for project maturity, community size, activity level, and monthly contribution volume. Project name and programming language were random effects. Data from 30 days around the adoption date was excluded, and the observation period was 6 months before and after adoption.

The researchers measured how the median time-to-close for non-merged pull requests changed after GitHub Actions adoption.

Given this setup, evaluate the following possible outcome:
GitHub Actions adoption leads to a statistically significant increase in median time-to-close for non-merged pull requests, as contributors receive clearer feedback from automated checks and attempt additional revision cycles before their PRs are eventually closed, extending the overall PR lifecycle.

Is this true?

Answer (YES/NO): NO